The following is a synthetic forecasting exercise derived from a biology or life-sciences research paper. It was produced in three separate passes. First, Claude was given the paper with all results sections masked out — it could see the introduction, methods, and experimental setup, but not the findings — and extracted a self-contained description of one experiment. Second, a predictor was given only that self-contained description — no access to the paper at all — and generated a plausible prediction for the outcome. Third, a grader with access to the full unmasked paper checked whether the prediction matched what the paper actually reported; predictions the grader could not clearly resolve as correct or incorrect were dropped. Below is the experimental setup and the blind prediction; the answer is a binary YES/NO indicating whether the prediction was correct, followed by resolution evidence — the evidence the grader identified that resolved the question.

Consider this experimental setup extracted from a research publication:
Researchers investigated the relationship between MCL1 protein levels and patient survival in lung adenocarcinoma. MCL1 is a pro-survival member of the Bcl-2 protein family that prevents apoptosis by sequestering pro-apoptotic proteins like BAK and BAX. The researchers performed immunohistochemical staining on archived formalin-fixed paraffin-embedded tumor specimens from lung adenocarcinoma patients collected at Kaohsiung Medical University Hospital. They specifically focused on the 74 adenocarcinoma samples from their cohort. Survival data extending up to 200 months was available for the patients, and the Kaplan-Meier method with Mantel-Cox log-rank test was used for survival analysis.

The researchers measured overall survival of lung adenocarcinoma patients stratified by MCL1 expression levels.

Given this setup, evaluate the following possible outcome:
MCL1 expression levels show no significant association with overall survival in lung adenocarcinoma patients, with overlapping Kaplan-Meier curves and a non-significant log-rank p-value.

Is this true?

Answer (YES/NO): YES